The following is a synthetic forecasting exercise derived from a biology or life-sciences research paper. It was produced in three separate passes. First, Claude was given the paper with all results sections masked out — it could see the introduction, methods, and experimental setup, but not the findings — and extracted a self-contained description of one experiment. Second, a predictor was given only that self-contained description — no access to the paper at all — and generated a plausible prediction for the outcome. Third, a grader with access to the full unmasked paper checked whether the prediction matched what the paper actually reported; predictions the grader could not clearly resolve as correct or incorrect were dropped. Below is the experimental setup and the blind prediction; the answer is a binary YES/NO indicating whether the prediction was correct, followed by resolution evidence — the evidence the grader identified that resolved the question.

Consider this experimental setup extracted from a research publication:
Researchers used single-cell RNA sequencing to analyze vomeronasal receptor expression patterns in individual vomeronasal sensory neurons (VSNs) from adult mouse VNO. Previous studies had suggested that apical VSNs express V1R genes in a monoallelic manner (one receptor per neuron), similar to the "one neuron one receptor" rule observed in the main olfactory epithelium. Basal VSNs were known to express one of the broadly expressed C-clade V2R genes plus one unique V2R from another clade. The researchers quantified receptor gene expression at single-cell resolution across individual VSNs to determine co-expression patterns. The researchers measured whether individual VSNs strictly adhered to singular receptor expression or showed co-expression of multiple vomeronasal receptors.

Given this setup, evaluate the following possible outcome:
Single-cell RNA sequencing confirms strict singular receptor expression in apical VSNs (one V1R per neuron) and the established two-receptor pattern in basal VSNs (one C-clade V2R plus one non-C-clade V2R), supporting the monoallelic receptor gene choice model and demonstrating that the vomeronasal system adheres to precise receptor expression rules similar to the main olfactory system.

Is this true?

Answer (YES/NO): NO